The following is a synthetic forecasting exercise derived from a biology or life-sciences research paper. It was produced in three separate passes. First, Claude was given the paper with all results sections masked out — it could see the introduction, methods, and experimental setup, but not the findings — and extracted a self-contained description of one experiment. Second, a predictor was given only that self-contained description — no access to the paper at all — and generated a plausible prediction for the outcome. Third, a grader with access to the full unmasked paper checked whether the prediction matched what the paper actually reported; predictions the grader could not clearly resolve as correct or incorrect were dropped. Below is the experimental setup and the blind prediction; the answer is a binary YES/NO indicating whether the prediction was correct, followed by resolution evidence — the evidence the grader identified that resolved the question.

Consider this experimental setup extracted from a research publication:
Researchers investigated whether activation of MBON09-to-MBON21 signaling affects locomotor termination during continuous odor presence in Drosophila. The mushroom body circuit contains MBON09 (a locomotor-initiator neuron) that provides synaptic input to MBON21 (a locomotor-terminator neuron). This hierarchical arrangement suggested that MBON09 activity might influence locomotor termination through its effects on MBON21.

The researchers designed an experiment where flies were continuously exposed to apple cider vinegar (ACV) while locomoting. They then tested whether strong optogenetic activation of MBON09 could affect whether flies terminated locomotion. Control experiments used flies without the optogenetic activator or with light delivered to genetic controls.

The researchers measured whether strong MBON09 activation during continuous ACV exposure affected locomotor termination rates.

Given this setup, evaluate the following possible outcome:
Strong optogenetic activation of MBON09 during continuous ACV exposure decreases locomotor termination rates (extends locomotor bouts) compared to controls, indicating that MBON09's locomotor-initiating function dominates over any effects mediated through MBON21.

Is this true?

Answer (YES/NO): NO